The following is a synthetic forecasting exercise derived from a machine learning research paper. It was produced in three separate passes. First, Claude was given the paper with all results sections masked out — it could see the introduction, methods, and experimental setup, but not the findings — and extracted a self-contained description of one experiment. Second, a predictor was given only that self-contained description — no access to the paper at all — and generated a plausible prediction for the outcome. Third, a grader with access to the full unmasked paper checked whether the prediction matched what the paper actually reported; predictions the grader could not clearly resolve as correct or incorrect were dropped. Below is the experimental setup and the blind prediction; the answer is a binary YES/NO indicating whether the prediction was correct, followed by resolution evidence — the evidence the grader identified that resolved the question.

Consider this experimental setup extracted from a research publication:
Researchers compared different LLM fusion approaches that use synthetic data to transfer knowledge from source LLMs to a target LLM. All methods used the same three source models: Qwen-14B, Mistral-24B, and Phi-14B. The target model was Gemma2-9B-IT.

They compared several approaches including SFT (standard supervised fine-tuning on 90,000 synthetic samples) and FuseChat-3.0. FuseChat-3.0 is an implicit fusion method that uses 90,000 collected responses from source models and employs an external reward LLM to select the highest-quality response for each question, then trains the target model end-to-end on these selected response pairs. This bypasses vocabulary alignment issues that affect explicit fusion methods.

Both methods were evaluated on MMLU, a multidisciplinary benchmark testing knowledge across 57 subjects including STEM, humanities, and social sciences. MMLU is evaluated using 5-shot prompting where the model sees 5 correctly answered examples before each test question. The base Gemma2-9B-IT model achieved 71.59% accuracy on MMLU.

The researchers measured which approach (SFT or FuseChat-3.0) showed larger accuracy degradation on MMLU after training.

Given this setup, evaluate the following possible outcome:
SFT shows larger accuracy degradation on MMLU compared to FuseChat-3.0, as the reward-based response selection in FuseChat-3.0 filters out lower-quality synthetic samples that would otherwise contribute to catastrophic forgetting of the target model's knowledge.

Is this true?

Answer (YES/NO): YES